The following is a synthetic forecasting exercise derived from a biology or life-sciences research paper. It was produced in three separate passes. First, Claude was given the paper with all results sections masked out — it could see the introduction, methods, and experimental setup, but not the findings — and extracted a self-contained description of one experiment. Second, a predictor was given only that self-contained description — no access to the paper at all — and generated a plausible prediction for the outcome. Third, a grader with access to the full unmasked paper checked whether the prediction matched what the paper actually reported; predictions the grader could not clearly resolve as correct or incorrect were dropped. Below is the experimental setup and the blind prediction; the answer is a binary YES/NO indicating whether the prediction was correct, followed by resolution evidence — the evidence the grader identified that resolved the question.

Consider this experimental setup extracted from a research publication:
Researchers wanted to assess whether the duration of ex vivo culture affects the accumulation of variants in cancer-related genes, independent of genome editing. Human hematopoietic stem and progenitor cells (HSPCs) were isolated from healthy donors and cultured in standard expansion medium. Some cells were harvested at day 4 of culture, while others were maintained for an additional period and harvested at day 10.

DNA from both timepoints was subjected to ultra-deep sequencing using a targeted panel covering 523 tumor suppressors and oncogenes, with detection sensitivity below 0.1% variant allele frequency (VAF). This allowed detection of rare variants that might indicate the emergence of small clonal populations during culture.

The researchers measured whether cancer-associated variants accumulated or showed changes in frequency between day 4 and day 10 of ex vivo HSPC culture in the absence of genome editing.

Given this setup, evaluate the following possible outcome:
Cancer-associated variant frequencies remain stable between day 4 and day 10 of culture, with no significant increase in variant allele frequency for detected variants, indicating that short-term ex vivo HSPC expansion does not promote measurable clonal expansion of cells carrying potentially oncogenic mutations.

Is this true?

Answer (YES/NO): YES